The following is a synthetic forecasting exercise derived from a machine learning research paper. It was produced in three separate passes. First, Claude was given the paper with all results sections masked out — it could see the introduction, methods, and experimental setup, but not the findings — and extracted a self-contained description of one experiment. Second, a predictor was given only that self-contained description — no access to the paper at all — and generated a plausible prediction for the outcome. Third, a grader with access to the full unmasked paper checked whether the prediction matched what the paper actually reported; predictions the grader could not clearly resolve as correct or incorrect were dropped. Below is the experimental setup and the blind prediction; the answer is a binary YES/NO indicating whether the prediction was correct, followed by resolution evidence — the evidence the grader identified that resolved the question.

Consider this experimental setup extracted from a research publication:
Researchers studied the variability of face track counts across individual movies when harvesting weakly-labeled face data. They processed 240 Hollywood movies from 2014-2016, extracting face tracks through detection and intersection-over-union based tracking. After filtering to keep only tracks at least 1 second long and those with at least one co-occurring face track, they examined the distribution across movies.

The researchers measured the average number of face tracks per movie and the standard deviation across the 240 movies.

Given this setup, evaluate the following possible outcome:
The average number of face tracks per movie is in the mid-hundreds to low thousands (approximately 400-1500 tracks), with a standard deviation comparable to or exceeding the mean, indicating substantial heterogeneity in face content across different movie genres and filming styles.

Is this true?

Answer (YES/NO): YES